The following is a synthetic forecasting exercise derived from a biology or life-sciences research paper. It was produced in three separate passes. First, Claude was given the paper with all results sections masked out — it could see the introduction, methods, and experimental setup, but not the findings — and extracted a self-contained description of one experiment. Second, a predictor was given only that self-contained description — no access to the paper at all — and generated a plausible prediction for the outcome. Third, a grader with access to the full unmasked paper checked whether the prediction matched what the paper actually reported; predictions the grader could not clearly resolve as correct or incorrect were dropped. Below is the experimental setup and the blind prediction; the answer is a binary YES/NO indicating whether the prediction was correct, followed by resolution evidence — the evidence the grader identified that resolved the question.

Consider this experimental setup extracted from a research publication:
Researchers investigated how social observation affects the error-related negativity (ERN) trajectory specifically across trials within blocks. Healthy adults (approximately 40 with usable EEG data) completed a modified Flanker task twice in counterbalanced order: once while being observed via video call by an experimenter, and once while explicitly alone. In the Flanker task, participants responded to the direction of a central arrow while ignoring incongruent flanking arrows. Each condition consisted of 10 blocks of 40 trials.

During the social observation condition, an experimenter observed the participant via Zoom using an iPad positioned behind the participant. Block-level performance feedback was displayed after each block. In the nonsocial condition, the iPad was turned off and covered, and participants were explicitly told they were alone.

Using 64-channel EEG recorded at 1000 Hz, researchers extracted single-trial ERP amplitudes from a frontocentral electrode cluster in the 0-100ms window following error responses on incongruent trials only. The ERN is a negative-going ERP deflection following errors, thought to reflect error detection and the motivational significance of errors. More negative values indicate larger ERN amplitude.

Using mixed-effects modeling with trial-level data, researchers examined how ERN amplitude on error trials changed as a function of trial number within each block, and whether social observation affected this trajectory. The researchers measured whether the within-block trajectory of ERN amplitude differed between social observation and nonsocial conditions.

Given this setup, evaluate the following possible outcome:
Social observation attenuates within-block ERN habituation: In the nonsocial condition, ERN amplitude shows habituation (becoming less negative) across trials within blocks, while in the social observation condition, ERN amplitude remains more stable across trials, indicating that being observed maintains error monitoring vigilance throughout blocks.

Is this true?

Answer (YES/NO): NO